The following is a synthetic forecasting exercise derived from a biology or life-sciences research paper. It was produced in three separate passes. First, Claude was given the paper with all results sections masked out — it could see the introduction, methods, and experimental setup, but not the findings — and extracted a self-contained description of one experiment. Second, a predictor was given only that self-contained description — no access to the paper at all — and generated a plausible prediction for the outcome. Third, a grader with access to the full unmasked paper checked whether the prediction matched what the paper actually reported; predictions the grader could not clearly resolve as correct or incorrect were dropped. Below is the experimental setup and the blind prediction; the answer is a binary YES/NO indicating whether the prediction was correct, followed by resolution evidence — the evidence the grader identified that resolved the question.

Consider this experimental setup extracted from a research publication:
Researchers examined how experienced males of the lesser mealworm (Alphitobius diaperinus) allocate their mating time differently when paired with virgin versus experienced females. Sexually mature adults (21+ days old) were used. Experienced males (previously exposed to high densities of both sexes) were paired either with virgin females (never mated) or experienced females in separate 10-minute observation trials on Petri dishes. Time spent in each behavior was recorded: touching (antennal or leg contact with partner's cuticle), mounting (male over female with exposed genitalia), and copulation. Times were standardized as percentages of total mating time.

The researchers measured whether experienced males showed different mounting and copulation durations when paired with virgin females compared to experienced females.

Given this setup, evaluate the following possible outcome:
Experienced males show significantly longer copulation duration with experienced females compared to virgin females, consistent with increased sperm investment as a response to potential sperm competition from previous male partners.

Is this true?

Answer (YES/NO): NO